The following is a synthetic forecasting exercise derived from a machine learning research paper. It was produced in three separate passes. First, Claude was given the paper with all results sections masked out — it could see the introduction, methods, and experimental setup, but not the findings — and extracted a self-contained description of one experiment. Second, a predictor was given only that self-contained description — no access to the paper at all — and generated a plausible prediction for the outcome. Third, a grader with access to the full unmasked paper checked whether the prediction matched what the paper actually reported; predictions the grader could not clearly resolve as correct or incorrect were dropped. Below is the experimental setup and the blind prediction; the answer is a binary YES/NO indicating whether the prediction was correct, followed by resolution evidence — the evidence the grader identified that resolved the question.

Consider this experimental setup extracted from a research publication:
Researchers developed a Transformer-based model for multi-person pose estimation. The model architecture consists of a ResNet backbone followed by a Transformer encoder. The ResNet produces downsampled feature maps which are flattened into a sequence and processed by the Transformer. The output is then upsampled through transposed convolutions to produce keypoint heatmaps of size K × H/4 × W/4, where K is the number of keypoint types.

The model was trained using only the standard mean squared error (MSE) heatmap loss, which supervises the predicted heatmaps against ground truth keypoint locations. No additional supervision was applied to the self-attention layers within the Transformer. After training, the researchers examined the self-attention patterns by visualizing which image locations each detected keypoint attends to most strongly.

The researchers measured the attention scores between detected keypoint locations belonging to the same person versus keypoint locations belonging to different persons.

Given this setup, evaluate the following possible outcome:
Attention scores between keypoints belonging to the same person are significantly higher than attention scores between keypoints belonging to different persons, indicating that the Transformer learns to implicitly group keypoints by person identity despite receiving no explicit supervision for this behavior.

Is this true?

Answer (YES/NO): YES